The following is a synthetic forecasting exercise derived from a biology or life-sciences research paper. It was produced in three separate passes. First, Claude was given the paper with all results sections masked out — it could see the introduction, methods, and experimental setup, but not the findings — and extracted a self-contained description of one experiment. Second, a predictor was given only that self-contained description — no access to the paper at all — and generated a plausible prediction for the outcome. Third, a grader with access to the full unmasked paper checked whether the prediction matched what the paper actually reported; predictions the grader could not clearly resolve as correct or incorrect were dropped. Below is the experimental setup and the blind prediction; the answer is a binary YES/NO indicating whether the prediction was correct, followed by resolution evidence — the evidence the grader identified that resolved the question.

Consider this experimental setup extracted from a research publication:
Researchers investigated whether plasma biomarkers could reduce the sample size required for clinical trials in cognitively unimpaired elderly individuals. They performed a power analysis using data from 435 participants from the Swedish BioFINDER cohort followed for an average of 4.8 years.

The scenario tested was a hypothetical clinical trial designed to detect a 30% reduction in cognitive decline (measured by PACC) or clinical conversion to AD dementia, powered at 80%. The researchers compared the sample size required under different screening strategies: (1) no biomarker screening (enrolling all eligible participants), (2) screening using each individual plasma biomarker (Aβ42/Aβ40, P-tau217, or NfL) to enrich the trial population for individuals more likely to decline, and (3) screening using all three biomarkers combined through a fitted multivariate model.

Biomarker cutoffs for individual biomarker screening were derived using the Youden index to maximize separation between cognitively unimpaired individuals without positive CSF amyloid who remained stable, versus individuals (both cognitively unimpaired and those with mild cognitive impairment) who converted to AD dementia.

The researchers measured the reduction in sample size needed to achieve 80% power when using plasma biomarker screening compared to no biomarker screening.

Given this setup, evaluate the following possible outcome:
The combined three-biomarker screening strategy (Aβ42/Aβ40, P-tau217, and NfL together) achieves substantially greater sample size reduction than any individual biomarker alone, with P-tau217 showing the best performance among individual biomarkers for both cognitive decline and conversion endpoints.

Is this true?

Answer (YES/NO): NO